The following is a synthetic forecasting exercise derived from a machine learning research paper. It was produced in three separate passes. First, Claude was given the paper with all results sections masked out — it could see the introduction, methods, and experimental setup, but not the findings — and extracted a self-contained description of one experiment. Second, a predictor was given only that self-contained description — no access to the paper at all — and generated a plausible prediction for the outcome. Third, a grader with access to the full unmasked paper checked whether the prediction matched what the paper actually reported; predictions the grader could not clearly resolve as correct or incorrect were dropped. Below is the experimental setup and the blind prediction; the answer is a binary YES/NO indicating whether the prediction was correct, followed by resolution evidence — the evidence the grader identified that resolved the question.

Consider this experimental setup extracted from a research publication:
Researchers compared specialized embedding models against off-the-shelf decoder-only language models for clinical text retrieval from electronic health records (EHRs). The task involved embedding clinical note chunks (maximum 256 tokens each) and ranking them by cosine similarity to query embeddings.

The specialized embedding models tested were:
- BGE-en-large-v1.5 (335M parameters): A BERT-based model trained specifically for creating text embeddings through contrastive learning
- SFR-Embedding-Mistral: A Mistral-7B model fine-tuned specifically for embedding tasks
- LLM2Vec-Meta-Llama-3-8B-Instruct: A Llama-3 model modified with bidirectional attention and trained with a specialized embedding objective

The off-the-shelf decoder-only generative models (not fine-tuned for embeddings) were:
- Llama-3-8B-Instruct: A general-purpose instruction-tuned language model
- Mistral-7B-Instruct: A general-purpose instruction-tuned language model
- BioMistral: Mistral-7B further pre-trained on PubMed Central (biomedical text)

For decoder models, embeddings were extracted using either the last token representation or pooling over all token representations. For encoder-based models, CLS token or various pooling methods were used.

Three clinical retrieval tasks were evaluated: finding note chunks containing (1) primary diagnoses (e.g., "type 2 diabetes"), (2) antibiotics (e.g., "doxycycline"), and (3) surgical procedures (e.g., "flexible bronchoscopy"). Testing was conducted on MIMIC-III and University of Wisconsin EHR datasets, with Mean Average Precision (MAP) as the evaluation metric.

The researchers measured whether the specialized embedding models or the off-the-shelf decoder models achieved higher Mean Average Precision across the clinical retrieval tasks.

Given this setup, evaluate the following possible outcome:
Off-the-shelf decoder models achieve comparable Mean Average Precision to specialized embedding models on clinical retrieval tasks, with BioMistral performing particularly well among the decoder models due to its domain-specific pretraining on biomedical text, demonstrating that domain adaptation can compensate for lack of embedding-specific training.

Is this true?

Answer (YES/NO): NO